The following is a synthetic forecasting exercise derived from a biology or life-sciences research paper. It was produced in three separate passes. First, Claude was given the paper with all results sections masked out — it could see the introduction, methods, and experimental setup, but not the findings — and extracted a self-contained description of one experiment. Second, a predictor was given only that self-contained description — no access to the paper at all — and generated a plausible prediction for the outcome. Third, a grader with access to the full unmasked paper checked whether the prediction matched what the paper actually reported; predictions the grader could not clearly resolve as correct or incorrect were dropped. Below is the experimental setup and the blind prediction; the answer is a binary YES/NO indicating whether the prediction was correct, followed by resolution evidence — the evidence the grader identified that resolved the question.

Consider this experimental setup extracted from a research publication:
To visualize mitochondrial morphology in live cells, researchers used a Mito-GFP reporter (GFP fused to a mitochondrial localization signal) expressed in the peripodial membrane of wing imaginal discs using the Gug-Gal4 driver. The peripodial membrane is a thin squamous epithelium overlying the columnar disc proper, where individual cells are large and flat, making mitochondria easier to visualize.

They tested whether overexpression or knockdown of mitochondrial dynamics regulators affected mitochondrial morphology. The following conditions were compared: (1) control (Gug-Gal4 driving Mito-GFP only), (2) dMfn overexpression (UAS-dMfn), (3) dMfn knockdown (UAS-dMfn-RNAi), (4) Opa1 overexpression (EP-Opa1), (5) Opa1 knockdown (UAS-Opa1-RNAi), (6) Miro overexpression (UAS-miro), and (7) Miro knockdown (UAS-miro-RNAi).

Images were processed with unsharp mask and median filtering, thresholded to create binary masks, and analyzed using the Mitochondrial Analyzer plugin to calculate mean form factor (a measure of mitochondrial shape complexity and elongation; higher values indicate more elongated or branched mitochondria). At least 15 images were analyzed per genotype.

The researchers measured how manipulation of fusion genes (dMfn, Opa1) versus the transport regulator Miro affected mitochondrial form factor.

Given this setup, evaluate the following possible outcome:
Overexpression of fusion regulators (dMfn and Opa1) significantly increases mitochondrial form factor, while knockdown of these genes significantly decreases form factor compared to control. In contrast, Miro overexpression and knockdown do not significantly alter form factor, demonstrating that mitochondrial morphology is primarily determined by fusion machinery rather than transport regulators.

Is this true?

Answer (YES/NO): NO